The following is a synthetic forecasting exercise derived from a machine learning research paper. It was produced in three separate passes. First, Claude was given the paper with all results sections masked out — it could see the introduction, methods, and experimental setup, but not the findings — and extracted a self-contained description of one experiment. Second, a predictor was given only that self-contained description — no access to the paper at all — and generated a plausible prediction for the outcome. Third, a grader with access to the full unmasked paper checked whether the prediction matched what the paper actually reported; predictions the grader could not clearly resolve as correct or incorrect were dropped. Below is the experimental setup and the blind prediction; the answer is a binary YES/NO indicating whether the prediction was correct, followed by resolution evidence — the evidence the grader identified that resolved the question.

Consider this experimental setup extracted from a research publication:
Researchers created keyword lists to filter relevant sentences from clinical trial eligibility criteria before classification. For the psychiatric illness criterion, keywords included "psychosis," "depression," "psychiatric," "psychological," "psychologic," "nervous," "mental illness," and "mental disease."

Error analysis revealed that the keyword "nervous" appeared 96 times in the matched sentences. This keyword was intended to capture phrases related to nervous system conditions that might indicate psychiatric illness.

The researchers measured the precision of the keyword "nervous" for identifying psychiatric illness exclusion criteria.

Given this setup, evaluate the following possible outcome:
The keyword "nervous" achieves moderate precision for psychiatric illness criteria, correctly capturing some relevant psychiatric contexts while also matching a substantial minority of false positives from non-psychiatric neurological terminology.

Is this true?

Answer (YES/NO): NO